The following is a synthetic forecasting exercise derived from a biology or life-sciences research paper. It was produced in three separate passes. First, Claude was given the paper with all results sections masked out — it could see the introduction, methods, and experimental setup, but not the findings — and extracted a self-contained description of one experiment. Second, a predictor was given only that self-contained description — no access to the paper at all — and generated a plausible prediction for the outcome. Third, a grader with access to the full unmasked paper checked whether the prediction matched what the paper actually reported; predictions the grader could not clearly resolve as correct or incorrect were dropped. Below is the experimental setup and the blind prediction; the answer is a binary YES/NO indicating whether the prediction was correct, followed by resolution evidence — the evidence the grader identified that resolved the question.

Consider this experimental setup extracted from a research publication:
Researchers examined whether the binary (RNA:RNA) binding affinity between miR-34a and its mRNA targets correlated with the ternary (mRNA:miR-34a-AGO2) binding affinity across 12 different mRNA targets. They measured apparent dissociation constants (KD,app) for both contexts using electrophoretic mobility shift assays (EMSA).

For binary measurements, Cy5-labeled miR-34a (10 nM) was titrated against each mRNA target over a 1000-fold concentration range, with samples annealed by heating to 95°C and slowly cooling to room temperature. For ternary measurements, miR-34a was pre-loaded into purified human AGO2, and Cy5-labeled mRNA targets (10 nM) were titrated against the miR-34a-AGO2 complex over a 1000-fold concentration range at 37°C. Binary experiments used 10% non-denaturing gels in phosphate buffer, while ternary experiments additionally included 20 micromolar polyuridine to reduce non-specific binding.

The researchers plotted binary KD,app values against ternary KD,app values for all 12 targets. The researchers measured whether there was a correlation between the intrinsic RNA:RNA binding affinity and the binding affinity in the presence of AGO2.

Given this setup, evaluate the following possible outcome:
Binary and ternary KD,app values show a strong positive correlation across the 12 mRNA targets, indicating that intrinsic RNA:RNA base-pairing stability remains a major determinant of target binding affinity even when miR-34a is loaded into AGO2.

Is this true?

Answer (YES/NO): YES